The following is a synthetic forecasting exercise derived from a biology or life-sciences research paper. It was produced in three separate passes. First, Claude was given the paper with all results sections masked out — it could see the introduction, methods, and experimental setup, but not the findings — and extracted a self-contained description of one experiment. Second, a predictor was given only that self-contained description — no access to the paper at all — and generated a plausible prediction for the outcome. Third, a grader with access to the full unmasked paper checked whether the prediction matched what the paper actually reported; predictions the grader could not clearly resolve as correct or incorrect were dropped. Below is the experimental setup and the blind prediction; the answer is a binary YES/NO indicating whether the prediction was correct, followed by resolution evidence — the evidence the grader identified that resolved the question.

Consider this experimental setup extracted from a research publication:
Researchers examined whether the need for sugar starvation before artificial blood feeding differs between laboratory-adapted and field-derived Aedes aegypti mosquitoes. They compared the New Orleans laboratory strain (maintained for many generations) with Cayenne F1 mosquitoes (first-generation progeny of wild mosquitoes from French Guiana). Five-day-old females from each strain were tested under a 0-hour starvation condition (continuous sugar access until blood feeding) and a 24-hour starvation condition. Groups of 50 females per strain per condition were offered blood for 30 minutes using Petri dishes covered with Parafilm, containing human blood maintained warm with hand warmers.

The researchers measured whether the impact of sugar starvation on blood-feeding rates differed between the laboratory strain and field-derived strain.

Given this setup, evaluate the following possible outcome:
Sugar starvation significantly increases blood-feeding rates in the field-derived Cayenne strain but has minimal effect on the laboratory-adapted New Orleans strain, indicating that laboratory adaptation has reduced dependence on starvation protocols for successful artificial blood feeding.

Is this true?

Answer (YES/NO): YES